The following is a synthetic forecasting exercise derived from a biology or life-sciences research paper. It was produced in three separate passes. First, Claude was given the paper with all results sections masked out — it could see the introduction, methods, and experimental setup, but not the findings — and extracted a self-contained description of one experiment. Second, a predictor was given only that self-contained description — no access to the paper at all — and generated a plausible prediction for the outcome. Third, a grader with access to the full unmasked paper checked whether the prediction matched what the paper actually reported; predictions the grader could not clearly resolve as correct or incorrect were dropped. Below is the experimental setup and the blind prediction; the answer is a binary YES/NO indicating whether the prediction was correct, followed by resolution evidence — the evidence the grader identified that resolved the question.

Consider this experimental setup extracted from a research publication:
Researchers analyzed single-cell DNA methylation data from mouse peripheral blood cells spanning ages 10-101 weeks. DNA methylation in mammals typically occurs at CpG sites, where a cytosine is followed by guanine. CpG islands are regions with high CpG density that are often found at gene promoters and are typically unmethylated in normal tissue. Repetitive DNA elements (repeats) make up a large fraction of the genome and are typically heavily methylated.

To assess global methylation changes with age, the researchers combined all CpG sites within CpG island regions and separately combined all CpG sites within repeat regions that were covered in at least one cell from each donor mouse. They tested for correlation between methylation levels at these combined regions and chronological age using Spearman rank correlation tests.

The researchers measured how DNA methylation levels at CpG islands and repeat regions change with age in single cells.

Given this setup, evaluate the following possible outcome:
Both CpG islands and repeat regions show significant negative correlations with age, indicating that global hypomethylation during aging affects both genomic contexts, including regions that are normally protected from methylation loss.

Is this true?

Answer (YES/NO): NO